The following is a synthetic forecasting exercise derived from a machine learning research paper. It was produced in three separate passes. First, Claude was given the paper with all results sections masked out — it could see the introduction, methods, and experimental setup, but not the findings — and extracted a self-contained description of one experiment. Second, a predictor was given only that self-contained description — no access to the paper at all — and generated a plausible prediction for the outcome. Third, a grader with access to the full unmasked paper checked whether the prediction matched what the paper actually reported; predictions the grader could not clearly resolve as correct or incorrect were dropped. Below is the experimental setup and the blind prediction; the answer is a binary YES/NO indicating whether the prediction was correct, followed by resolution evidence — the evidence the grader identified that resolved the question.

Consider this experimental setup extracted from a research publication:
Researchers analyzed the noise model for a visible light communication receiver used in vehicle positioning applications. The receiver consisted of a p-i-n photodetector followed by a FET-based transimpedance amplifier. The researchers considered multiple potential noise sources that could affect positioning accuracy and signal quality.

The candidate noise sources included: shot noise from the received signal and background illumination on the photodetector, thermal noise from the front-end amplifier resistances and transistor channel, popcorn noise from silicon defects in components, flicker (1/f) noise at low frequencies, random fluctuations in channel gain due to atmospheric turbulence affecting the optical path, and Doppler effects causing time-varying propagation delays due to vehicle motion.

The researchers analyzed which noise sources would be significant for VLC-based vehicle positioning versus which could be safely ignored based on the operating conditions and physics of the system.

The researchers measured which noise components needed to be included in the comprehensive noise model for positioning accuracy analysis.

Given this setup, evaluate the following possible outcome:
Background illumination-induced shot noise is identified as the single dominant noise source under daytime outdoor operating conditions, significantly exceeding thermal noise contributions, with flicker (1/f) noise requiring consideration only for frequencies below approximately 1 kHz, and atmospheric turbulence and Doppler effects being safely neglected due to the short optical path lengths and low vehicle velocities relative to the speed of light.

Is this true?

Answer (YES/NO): NO